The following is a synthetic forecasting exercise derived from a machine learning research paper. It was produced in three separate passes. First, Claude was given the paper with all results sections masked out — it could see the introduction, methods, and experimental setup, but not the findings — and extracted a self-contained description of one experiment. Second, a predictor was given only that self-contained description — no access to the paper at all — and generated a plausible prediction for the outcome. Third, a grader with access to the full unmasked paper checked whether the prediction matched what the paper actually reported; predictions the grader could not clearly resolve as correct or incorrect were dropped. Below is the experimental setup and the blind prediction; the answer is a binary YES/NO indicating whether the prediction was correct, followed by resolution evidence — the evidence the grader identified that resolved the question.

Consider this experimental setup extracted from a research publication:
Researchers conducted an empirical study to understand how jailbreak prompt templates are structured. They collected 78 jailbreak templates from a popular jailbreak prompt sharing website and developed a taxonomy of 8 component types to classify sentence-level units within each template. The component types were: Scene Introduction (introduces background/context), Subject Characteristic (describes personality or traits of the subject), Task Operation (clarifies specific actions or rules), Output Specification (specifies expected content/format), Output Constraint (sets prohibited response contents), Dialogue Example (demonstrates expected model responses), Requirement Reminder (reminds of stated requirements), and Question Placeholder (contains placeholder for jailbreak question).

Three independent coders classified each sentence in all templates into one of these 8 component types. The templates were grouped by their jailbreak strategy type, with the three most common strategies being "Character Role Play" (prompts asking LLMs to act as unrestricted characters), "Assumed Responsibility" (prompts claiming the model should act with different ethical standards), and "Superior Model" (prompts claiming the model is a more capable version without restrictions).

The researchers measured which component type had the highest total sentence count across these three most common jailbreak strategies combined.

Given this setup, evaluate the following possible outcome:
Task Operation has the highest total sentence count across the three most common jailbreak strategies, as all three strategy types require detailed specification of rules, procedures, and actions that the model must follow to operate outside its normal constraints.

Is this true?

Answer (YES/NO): NO